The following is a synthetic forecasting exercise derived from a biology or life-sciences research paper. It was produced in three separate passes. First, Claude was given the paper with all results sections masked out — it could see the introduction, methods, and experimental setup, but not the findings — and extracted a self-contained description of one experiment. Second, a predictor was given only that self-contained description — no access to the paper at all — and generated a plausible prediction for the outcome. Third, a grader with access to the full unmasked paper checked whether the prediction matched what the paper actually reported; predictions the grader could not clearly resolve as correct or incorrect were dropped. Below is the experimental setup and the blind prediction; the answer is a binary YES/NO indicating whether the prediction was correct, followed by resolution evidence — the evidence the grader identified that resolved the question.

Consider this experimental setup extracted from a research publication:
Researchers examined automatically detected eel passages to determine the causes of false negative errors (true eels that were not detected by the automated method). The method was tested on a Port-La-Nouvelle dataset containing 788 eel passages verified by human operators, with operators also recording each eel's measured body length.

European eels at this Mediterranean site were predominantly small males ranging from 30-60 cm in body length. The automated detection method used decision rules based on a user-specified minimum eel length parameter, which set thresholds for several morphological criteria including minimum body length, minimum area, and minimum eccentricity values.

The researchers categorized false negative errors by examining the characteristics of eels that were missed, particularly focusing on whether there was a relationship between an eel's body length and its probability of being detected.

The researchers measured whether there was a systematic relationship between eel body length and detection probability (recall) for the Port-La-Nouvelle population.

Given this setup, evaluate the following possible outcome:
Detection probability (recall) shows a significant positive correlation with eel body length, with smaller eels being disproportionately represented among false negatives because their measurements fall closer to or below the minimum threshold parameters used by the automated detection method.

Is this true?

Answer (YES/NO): NO